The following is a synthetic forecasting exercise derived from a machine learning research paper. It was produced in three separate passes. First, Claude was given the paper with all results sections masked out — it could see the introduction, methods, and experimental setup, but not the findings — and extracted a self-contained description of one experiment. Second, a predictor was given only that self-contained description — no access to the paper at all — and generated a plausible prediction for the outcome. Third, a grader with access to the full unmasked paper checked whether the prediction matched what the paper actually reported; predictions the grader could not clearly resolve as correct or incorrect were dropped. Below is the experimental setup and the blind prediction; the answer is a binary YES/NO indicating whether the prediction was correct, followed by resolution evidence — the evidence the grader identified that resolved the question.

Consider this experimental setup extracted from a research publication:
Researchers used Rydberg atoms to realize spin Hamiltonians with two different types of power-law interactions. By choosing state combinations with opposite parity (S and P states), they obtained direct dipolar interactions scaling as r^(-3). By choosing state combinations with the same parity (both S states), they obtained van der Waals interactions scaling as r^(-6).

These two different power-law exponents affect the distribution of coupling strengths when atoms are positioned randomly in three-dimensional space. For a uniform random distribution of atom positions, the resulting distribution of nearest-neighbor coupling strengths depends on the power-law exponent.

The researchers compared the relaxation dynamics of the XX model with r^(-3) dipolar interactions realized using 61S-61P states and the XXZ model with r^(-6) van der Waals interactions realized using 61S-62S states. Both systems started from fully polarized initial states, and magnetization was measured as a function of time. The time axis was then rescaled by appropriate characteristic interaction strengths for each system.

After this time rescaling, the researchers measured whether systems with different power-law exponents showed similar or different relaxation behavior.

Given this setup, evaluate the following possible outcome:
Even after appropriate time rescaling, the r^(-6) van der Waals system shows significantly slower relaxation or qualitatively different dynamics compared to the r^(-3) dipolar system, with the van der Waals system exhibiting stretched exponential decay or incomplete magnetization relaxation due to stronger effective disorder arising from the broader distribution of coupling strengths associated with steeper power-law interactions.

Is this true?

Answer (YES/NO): NO